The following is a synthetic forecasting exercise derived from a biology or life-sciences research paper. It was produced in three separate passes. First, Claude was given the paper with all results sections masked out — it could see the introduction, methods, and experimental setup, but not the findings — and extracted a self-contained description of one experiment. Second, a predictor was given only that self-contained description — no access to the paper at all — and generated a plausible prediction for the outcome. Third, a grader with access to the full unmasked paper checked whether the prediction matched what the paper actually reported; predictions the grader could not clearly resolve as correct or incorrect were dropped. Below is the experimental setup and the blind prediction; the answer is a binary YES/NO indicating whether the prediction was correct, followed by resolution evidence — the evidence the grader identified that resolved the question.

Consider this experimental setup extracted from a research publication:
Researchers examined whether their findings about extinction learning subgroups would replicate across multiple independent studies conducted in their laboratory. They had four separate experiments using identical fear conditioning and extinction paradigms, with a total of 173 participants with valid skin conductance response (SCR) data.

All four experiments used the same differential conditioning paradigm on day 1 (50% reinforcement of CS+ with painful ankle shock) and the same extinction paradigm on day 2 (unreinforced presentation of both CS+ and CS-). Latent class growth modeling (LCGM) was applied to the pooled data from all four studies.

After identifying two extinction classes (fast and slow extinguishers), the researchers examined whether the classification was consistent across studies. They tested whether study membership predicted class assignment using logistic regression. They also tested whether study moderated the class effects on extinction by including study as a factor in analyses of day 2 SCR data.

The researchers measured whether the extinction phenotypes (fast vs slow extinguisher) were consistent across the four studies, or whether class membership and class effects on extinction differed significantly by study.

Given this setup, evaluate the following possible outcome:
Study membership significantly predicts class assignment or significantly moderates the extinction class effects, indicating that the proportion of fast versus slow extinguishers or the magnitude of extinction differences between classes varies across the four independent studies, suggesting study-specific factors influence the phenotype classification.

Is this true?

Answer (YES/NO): NO